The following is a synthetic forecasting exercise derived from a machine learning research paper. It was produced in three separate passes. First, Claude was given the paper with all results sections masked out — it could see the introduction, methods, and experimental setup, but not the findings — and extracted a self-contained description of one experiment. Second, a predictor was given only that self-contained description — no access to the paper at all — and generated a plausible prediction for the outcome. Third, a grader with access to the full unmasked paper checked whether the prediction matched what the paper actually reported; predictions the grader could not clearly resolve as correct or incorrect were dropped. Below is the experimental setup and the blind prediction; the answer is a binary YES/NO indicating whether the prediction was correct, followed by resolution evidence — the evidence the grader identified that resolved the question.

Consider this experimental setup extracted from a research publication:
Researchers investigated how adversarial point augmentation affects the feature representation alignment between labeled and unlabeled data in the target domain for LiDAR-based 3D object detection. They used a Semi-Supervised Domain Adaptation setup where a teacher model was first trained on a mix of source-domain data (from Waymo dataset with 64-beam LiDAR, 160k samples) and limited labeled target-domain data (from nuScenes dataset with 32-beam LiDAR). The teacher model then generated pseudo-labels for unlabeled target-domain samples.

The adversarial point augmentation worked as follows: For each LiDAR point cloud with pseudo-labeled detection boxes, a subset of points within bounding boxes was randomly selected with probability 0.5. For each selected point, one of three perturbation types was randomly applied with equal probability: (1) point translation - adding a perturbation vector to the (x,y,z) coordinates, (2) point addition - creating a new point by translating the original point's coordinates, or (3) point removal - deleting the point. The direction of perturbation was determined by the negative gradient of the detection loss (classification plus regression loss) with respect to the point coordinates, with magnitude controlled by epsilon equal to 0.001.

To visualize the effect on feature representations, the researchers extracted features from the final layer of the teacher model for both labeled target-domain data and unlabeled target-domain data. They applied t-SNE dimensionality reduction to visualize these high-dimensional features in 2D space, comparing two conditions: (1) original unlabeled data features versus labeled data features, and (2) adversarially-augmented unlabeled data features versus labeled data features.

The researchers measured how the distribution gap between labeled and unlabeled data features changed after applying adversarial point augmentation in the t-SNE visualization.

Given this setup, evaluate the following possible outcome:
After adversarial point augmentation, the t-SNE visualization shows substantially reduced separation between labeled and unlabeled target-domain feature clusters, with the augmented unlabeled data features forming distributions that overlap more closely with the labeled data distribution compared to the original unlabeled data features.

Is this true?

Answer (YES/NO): YES